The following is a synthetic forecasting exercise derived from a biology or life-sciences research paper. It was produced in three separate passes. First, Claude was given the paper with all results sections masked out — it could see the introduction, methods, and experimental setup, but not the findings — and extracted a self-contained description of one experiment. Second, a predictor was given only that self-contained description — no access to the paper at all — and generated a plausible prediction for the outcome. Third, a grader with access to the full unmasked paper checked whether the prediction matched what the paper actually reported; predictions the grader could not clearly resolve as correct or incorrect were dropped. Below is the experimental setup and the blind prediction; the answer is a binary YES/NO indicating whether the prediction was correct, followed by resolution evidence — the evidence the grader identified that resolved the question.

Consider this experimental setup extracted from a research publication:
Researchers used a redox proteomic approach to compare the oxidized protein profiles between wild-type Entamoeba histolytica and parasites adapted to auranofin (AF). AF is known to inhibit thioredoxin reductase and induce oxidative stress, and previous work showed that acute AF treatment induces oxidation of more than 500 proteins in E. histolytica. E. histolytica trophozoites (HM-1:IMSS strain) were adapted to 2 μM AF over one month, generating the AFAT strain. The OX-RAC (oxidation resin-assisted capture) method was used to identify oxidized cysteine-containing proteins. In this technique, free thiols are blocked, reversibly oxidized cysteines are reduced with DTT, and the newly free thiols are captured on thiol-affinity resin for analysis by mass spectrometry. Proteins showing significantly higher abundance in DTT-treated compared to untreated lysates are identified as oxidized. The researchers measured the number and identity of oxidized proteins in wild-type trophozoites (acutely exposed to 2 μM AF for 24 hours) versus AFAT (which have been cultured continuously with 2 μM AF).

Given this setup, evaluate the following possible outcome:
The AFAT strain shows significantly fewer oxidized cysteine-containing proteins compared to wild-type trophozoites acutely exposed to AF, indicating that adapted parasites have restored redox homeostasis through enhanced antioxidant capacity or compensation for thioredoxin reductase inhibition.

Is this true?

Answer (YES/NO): NO